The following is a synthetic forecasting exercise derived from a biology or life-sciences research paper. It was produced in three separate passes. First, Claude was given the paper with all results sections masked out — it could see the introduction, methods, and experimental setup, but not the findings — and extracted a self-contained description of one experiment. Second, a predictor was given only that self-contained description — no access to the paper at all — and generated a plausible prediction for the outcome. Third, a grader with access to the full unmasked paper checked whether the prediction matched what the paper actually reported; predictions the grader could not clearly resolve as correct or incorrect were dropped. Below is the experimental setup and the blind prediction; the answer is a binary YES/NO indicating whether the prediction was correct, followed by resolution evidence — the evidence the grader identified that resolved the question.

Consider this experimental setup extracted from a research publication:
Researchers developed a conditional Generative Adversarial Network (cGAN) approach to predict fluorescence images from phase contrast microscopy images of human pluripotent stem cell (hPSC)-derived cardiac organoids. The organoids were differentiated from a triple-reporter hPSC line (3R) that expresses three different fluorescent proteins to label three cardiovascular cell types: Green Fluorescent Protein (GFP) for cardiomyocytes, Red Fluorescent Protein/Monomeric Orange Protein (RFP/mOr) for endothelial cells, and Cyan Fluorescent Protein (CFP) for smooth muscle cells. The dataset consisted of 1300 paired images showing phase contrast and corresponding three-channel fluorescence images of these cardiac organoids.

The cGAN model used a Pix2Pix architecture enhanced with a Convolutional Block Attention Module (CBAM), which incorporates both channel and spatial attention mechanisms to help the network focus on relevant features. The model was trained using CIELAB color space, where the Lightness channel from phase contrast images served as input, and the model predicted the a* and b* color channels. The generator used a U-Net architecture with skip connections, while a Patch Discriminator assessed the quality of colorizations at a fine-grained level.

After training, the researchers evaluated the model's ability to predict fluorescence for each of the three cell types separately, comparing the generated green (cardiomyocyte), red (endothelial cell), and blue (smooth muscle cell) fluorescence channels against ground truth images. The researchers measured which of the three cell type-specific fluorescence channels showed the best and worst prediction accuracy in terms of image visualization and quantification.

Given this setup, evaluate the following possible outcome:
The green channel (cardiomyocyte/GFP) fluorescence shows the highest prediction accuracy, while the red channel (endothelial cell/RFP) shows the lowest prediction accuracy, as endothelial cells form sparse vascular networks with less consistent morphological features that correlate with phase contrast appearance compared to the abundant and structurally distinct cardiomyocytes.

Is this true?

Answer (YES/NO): NO